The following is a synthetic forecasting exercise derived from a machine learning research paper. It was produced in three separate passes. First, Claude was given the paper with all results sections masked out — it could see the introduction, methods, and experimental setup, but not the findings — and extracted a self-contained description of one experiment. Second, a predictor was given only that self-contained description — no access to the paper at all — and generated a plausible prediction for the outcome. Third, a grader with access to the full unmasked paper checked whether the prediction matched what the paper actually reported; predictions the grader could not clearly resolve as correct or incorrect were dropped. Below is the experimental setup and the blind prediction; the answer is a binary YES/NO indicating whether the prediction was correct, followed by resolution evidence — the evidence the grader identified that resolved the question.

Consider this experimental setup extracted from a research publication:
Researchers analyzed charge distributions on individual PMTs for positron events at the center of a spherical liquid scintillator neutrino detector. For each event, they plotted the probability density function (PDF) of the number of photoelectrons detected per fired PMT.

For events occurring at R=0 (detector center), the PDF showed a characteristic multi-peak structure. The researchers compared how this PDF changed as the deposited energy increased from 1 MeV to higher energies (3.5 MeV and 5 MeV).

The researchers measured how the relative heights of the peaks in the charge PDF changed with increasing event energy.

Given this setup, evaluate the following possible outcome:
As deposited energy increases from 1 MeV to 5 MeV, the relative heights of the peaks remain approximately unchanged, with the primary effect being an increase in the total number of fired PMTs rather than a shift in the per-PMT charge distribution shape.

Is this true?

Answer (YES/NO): NO